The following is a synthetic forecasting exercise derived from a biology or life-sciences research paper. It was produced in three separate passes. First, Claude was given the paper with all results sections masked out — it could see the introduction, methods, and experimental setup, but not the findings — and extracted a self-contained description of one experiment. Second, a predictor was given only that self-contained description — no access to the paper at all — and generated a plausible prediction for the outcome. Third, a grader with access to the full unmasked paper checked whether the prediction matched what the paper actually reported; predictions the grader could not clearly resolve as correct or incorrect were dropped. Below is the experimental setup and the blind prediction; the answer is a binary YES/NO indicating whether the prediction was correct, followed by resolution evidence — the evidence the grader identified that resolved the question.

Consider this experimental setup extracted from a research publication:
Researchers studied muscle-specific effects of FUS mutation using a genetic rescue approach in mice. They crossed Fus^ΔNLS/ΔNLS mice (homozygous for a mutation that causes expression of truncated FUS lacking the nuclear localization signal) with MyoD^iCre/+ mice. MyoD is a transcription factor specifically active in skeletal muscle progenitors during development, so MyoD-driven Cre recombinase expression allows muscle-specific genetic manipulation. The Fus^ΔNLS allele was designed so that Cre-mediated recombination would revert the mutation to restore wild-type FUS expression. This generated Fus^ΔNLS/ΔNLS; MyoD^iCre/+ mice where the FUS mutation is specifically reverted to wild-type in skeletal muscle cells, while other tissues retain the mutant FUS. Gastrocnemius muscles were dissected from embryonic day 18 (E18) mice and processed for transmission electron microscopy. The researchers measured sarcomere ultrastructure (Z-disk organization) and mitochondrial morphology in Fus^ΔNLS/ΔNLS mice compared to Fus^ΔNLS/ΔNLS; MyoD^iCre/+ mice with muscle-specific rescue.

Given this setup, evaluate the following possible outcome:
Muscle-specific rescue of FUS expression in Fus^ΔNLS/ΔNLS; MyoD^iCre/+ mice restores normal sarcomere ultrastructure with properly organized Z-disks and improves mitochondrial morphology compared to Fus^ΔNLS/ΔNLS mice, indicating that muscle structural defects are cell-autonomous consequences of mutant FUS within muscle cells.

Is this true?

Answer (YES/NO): YES